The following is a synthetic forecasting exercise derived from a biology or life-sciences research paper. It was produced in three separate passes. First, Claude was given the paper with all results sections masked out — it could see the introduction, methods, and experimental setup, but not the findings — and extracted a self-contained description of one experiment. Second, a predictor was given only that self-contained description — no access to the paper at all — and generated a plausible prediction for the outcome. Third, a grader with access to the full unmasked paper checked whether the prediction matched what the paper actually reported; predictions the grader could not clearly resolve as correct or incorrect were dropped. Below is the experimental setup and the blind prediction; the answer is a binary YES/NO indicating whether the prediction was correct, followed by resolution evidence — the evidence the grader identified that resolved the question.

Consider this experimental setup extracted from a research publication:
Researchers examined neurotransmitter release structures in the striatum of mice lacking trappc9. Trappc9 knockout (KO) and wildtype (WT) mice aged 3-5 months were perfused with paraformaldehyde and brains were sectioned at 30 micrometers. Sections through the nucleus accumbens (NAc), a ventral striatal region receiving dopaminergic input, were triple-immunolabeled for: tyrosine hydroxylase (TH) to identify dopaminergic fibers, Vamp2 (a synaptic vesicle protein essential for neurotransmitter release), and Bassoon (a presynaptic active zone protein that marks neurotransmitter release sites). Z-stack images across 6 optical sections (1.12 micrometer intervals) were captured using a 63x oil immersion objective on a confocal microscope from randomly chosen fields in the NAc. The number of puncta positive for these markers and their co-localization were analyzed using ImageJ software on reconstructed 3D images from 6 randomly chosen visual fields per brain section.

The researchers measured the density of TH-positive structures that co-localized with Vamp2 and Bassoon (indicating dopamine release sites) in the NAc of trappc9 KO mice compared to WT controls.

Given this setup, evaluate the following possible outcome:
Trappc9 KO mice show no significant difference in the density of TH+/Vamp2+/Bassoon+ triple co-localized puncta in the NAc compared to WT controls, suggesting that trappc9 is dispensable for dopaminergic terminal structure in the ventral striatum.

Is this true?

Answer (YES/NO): NO